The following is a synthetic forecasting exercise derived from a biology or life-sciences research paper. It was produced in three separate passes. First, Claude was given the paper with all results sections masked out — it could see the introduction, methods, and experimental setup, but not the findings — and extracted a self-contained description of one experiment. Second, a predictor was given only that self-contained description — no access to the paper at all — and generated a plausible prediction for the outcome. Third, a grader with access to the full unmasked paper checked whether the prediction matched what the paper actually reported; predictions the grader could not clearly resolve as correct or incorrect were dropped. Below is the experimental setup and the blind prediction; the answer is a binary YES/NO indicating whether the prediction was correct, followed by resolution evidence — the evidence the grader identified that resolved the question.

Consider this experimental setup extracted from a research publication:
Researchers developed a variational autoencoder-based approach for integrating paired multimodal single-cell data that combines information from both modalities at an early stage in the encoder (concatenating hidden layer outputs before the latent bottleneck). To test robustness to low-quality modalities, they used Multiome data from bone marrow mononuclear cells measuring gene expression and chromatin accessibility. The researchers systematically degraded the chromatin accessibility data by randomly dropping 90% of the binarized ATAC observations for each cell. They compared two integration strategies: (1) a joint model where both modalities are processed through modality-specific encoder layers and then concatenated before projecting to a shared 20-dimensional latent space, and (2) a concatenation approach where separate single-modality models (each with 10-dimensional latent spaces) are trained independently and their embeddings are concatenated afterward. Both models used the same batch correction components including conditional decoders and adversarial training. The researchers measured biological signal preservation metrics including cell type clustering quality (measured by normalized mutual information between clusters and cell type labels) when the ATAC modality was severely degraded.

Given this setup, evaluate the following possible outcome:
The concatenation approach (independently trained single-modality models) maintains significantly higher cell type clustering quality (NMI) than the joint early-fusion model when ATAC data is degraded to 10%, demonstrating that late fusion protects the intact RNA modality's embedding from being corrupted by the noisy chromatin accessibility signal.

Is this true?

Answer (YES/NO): NO